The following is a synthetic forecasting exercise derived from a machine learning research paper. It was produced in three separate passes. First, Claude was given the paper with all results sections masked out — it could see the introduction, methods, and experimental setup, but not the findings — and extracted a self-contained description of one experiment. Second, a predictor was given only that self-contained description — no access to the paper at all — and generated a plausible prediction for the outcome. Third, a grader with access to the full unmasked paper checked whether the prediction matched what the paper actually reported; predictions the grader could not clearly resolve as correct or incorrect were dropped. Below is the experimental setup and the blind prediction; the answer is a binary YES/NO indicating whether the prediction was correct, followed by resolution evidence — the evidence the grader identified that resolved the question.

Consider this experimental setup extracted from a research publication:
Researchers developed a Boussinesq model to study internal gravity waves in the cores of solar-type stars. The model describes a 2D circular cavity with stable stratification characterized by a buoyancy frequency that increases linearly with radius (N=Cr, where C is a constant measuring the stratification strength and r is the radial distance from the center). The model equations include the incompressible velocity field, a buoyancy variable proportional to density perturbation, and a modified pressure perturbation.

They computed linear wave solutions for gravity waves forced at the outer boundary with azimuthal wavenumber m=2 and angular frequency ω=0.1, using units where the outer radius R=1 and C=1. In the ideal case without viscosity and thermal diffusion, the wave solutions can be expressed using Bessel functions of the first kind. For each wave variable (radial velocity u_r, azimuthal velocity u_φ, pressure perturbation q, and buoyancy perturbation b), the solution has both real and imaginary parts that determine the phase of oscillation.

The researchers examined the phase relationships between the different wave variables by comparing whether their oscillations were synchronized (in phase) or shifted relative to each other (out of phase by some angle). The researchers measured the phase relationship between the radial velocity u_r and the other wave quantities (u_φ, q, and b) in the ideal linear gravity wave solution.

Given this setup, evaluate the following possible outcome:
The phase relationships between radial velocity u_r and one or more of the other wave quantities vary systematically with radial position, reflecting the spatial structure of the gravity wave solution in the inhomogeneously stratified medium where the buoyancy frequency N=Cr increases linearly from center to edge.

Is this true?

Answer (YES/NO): NO